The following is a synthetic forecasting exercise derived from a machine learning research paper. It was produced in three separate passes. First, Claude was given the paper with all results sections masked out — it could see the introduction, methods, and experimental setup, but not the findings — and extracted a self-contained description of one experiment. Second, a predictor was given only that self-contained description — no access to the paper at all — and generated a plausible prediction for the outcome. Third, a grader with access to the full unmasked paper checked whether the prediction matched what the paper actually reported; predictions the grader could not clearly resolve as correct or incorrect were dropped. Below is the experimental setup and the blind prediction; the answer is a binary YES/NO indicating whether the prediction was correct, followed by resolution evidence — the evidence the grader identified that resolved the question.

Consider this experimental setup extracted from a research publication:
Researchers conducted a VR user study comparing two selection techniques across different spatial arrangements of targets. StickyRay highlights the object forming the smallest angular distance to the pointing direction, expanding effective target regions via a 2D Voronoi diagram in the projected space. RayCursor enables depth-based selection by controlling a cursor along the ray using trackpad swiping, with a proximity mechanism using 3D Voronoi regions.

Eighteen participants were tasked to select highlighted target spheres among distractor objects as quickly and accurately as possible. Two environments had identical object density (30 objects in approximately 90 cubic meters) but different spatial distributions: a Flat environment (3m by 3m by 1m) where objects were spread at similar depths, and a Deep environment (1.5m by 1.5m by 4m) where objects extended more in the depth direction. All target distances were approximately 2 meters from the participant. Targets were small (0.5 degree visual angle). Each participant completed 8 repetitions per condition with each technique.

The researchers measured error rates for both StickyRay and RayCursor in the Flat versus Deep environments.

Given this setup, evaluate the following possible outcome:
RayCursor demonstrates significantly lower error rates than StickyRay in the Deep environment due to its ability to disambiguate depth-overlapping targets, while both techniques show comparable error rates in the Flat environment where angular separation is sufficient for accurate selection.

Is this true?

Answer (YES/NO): YES